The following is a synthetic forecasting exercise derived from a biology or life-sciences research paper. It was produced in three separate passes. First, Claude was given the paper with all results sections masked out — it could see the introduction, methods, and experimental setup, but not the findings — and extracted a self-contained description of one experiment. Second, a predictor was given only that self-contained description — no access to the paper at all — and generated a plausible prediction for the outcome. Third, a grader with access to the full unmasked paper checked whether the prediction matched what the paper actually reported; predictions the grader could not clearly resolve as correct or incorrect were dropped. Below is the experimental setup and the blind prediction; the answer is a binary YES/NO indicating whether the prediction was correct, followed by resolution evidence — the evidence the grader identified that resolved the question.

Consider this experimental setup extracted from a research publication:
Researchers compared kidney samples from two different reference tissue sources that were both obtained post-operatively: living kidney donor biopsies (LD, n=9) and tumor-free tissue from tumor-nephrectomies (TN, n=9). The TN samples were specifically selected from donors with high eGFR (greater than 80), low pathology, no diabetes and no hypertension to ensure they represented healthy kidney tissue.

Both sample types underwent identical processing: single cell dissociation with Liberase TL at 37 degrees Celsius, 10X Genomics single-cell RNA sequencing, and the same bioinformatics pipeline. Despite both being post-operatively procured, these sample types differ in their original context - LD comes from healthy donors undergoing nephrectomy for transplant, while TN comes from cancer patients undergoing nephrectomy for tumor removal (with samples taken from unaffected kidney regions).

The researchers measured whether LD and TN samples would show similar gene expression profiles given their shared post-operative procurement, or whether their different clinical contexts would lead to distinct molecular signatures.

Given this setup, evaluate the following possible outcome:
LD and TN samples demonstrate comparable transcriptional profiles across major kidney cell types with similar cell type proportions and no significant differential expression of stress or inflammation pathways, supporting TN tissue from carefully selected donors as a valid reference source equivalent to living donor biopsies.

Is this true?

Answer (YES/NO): NO